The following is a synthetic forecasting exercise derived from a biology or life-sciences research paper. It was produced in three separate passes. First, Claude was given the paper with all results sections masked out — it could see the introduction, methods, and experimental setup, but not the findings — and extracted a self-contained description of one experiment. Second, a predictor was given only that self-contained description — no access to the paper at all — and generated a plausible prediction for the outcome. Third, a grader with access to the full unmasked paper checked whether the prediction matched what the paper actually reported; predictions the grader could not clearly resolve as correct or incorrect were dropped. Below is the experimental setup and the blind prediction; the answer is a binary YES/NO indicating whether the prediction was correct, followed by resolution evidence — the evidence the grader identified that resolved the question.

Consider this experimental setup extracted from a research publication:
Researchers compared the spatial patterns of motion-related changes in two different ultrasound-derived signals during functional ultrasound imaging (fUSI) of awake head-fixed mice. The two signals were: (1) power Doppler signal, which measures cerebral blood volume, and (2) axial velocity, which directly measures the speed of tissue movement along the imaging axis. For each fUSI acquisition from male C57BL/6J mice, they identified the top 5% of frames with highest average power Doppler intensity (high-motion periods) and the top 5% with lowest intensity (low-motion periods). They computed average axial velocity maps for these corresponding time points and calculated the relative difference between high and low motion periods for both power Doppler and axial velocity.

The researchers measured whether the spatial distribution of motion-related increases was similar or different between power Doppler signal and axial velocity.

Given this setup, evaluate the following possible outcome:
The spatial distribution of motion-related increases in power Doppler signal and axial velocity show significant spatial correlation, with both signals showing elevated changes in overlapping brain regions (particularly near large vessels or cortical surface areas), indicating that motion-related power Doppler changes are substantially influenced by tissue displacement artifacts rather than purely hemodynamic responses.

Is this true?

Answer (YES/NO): NO